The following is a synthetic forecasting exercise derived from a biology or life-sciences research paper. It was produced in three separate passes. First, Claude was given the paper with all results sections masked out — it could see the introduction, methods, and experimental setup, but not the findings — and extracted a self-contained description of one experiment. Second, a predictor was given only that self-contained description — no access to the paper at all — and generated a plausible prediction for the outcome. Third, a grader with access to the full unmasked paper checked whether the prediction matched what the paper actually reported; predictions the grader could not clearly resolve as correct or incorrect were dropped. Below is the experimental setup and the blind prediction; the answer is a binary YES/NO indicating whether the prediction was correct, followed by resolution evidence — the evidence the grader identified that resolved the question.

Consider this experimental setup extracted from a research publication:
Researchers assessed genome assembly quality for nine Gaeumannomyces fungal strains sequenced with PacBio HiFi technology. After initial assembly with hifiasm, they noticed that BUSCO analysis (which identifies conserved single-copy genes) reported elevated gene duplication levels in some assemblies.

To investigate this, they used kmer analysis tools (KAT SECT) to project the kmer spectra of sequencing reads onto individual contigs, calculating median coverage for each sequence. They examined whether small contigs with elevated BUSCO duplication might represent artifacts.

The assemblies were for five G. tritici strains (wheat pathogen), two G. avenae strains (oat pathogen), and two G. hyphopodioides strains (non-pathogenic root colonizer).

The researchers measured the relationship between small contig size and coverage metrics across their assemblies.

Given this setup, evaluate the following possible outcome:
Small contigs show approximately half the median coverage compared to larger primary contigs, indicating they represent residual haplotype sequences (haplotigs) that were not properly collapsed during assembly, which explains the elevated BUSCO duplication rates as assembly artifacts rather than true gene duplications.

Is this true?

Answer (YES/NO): NO